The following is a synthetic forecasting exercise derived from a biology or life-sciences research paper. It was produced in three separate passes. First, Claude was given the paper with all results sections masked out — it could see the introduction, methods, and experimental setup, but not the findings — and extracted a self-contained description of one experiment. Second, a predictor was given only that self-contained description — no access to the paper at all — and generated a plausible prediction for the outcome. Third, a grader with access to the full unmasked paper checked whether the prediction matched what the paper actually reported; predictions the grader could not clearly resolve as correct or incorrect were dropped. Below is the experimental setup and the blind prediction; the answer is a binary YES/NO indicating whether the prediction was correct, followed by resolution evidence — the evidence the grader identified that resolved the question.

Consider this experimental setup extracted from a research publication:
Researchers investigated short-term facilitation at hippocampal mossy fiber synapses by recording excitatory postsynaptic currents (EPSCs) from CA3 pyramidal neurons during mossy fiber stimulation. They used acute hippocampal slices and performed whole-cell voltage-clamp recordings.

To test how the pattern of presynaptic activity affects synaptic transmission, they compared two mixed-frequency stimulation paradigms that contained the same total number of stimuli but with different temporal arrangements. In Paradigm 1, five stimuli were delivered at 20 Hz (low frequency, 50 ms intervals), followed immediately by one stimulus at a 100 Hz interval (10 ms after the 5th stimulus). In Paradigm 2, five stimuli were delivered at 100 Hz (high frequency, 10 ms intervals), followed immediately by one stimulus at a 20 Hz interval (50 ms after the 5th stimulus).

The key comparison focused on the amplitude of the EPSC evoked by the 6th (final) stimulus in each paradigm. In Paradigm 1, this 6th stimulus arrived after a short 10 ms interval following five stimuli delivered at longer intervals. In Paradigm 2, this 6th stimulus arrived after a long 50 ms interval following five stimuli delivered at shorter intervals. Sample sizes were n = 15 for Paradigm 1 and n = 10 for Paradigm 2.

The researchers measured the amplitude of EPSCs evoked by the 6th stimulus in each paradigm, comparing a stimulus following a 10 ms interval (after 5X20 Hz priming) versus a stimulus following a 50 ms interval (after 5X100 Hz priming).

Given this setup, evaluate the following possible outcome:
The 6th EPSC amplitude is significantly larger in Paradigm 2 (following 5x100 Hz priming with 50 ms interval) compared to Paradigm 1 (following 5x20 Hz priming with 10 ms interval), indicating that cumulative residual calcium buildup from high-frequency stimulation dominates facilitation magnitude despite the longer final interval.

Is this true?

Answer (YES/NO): NO